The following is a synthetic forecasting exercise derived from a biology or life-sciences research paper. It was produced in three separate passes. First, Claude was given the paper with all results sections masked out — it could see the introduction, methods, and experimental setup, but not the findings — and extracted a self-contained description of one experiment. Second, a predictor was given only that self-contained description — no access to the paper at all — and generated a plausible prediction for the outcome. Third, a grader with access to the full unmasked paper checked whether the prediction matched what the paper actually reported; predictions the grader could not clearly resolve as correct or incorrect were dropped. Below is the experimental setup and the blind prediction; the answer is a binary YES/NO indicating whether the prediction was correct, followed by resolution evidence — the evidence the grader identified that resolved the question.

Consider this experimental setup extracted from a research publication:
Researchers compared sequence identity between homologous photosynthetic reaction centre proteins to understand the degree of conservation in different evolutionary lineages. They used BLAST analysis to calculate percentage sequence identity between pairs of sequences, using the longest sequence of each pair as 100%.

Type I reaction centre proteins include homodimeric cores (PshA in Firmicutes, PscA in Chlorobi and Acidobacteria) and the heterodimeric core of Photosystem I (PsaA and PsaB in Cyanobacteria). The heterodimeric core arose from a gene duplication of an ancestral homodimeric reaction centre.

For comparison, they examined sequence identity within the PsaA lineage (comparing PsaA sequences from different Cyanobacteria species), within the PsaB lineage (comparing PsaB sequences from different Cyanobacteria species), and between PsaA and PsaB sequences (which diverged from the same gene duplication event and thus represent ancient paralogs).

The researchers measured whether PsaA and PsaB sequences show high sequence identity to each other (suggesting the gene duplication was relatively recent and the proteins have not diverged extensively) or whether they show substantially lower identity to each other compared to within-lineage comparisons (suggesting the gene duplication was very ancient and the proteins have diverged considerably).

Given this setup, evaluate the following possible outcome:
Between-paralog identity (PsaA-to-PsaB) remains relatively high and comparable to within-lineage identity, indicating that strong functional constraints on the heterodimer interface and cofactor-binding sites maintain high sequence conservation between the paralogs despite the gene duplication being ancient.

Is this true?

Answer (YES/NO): NO